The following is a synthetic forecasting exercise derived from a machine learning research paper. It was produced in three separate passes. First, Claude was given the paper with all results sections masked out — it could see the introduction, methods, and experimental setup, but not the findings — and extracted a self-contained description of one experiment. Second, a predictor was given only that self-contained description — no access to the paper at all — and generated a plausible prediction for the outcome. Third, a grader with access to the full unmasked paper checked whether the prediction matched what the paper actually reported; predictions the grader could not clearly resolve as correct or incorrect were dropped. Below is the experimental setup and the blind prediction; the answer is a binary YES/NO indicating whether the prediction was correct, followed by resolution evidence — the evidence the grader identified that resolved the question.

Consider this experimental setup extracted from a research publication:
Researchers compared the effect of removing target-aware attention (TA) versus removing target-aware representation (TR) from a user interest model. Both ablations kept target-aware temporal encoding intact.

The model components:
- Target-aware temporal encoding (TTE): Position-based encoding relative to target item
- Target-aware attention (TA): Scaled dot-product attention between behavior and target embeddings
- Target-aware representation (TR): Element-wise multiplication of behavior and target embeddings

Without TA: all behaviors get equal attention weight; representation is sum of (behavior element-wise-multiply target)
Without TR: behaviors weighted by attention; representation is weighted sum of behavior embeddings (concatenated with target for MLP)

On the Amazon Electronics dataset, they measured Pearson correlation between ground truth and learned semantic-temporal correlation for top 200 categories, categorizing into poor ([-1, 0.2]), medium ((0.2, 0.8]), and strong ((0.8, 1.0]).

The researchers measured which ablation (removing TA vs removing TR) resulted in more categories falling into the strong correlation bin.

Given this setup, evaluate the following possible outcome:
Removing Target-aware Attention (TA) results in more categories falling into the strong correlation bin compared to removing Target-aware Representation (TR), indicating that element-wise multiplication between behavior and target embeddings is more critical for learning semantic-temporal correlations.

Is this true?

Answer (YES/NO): NO